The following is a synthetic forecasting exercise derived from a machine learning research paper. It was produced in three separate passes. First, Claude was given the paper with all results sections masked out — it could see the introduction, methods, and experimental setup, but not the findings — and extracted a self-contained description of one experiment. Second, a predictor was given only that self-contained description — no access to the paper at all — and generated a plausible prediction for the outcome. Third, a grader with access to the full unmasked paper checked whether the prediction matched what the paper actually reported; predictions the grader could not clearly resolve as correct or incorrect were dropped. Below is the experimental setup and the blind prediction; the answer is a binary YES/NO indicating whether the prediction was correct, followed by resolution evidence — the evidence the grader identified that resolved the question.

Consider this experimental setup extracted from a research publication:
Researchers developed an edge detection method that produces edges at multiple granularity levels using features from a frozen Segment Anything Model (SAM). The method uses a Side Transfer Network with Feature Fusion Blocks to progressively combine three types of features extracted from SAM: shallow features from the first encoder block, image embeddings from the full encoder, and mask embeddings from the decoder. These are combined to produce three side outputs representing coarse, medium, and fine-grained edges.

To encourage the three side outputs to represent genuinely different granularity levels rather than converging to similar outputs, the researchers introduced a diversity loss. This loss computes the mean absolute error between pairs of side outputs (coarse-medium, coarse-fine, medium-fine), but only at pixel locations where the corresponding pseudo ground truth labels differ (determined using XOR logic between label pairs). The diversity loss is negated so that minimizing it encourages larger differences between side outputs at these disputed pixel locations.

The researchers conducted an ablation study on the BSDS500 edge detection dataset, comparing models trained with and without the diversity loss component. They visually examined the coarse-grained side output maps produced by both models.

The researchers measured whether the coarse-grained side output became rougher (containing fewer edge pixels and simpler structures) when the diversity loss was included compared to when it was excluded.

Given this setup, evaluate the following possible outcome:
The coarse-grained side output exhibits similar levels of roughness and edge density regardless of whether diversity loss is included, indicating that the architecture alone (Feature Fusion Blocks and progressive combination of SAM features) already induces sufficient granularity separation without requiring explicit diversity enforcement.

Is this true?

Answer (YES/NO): NO